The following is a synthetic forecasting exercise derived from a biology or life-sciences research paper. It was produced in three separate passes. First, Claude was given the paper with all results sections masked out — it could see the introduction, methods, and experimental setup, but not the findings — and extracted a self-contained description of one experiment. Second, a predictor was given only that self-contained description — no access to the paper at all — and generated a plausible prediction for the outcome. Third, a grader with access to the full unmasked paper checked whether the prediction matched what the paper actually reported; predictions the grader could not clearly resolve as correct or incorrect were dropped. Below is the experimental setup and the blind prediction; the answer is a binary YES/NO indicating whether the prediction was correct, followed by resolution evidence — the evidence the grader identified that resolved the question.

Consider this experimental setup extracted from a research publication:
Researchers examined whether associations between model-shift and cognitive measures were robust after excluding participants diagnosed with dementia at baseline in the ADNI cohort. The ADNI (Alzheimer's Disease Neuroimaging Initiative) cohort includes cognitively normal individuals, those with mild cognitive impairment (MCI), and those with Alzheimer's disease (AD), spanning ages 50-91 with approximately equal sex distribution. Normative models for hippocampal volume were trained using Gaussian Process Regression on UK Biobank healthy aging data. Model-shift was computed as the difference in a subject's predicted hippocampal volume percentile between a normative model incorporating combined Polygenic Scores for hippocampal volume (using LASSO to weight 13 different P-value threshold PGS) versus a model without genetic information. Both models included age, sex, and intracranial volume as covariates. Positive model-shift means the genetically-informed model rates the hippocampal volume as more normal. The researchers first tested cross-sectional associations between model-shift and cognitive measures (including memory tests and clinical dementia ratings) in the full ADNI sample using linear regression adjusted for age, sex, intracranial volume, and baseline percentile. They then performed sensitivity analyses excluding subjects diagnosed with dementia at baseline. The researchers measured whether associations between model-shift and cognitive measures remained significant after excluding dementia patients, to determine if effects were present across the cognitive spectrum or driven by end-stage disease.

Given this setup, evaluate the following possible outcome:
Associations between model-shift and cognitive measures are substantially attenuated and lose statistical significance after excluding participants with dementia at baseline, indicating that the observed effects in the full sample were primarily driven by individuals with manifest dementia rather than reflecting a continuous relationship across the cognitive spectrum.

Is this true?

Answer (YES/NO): NO